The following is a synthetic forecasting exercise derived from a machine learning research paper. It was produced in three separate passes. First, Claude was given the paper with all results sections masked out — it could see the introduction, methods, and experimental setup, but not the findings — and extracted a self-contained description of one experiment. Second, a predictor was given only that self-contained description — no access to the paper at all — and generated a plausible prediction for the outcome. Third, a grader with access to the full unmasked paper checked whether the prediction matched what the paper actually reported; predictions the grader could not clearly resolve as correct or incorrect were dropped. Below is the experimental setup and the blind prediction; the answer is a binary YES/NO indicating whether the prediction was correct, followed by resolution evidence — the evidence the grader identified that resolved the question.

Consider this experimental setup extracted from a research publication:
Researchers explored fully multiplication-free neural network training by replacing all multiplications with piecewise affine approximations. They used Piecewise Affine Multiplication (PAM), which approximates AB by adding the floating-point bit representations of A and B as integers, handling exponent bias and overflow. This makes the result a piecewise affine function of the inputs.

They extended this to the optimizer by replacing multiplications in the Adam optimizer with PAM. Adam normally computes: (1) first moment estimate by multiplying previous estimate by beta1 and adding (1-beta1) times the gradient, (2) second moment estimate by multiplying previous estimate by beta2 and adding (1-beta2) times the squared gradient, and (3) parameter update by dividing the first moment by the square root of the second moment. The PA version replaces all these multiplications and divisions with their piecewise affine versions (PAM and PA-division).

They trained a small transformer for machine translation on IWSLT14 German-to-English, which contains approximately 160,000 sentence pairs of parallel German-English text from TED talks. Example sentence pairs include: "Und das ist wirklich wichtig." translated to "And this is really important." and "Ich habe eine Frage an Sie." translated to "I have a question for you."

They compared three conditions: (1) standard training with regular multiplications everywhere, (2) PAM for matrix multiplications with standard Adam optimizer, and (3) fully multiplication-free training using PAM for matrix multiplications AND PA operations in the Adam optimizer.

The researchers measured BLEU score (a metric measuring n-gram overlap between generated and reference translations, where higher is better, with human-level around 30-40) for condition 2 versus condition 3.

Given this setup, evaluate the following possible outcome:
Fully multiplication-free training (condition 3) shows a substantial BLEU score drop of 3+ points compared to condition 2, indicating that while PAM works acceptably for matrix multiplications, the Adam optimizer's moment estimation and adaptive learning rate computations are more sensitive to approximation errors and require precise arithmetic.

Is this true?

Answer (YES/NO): NO